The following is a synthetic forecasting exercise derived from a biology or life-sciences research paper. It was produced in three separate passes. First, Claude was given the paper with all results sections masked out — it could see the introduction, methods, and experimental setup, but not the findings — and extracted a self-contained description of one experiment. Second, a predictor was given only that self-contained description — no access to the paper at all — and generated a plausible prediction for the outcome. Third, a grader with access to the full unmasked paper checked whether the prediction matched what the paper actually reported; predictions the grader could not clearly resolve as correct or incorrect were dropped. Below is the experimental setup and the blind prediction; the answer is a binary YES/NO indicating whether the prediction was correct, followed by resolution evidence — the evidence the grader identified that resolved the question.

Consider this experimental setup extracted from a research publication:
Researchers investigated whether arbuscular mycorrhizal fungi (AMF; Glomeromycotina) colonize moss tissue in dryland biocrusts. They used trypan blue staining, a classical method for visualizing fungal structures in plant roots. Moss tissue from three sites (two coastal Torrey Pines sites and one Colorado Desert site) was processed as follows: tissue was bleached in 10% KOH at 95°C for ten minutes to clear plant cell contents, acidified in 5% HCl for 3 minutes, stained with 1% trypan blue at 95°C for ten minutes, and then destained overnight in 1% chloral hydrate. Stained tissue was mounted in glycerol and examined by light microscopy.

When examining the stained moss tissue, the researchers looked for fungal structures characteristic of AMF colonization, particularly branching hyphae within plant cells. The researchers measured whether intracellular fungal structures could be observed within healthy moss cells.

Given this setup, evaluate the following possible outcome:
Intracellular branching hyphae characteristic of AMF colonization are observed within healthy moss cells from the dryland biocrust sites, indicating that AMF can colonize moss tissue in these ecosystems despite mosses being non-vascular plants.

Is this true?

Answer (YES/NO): YES